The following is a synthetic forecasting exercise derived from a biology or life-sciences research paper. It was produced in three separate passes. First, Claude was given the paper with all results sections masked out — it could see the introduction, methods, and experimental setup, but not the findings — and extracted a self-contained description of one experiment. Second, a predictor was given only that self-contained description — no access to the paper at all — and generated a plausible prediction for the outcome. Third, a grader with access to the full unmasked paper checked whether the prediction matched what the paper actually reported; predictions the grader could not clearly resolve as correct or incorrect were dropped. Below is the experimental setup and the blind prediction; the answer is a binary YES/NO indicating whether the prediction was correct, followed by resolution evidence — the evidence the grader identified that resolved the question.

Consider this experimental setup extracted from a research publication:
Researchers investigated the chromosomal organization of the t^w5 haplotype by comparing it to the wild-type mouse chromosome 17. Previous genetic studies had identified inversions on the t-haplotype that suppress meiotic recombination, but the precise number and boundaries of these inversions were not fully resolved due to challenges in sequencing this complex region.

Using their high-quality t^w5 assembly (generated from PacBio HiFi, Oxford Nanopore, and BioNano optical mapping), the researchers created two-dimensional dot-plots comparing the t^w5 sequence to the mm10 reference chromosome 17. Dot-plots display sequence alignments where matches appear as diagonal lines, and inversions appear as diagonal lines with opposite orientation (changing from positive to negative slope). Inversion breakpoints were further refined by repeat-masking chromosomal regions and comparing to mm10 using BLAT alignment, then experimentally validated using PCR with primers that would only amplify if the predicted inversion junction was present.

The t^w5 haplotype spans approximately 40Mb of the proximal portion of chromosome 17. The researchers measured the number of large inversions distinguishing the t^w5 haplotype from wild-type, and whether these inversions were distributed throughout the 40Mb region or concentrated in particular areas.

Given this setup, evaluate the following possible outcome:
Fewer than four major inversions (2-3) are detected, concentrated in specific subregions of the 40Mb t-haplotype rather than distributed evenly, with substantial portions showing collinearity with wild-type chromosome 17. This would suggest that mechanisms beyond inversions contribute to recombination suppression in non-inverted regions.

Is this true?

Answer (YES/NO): NO